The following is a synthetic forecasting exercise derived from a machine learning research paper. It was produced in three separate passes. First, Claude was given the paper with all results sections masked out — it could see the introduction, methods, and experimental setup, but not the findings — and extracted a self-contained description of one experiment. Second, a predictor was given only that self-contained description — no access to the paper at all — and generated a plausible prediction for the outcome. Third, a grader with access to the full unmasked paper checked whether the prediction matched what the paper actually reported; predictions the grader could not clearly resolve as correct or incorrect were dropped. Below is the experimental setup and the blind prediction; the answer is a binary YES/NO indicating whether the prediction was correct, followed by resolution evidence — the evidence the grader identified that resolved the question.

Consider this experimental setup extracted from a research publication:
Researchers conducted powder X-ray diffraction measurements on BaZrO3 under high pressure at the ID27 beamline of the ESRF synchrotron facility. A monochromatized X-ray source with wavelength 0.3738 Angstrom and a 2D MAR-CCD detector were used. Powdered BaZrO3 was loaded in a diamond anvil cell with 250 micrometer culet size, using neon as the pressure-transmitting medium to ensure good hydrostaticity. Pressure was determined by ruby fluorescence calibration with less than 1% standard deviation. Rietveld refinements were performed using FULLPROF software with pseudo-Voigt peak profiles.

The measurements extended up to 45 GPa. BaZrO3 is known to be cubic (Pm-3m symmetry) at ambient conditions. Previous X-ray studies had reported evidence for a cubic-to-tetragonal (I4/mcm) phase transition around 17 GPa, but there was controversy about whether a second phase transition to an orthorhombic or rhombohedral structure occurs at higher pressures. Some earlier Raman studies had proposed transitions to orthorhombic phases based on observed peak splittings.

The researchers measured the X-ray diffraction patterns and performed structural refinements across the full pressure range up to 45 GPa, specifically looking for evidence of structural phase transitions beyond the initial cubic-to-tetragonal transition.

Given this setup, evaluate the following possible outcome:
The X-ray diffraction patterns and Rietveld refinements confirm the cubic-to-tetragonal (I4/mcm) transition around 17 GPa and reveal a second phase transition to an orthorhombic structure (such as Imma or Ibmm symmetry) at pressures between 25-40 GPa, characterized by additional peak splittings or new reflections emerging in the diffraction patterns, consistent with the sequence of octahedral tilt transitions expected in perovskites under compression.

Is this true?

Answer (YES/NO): NO